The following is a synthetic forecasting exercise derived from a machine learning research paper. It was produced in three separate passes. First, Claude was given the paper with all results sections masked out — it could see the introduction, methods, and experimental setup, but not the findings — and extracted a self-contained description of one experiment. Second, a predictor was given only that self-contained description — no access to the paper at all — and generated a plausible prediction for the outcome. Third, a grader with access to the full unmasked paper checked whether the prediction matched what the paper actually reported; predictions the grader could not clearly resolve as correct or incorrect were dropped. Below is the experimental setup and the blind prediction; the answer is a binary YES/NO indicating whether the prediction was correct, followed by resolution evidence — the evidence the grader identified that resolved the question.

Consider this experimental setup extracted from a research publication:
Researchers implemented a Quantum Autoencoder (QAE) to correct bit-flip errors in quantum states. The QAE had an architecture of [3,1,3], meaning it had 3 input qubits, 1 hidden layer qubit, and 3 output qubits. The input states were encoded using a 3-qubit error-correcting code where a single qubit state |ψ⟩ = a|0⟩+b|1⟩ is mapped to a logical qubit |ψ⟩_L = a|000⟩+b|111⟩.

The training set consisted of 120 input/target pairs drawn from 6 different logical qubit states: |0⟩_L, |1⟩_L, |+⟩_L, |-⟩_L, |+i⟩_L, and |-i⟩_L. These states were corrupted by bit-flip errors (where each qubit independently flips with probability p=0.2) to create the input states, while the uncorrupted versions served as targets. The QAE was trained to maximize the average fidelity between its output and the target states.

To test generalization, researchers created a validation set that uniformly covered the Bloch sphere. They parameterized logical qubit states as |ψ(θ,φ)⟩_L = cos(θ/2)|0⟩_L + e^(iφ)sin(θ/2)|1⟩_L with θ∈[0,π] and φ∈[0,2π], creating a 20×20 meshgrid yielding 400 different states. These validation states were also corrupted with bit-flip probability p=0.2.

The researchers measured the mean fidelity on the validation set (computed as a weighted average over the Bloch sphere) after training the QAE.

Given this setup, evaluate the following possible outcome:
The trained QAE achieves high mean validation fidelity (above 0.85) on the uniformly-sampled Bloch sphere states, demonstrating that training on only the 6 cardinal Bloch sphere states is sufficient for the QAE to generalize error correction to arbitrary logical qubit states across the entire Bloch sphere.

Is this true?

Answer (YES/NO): YES